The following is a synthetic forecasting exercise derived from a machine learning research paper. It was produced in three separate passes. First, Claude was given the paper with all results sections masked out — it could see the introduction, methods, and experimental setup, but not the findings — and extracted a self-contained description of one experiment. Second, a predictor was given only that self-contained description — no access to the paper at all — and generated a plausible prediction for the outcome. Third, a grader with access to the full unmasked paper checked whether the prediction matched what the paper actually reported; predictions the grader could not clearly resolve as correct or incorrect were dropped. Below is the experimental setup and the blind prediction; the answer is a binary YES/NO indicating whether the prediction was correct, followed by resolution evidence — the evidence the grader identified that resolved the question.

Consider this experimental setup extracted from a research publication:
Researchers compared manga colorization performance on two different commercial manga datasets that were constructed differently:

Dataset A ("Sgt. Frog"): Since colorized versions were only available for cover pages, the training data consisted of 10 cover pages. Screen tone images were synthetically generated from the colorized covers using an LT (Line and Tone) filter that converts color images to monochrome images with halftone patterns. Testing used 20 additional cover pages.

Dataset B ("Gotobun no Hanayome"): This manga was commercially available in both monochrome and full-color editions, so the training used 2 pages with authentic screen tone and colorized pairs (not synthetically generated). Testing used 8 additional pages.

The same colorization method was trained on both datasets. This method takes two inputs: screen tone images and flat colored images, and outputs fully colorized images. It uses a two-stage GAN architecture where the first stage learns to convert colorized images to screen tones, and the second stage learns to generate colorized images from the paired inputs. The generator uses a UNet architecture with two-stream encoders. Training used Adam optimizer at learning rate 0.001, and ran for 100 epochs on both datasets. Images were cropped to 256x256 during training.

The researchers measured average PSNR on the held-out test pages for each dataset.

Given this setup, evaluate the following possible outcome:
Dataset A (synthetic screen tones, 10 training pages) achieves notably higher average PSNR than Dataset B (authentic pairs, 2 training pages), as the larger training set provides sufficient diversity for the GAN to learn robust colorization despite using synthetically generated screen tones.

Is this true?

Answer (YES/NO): YES